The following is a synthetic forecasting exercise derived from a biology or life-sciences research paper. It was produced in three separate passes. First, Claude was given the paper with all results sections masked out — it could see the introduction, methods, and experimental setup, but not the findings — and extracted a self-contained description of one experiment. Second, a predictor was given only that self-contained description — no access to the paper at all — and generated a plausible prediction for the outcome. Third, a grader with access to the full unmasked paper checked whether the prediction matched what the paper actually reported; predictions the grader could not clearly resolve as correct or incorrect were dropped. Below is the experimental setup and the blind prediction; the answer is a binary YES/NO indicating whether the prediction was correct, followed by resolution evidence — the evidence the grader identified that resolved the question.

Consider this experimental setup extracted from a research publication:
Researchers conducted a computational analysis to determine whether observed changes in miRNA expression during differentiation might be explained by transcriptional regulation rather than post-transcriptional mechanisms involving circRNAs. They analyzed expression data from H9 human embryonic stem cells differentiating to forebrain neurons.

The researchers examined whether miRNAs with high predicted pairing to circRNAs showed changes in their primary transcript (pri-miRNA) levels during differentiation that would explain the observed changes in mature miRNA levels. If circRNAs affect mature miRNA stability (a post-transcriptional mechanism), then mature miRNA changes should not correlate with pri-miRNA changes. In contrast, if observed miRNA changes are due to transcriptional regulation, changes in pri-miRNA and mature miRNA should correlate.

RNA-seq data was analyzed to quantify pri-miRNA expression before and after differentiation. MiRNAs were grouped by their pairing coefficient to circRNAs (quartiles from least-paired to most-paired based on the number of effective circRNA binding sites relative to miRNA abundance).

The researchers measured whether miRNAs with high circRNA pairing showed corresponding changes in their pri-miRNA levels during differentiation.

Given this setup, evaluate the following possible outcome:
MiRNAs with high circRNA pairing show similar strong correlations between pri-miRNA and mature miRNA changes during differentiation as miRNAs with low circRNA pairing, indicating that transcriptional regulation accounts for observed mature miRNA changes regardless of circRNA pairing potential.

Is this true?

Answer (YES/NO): NO